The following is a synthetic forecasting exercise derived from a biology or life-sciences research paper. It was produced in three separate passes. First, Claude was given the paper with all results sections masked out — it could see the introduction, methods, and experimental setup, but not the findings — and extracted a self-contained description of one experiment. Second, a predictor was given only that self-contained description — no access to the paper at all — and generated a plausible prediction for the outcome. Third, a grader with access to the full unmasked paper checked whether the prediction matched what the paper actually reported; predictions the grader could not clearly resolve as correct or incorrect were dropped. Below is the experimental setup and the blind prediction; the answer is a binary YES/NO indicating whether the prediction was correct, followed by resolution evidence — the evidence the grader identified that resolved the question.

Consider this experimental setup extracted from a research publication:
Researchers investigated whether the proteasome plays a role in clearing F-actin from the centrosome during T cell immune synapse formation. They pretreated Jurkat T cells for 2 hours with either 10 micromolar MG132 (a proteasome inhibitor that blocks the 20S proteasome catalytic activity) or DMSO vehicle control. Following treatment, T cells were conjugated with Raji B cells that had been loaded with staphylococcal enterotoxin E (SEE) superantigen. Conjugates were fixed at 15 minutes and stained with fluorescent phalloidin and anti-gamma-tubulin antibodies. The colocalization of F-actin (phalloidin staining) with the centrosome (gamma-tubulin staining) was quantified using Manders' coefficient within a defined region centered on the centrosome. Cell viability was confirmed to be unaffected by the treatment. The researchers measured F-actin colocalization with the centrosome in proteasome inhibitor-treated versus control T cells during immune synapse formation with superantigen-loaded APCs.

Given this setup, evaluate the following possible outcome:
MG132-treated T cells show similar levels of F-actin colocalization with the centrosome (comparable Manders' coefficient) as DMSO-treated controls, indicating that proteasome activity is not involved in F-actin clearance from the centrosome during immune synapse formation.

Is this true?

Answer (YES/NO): NO